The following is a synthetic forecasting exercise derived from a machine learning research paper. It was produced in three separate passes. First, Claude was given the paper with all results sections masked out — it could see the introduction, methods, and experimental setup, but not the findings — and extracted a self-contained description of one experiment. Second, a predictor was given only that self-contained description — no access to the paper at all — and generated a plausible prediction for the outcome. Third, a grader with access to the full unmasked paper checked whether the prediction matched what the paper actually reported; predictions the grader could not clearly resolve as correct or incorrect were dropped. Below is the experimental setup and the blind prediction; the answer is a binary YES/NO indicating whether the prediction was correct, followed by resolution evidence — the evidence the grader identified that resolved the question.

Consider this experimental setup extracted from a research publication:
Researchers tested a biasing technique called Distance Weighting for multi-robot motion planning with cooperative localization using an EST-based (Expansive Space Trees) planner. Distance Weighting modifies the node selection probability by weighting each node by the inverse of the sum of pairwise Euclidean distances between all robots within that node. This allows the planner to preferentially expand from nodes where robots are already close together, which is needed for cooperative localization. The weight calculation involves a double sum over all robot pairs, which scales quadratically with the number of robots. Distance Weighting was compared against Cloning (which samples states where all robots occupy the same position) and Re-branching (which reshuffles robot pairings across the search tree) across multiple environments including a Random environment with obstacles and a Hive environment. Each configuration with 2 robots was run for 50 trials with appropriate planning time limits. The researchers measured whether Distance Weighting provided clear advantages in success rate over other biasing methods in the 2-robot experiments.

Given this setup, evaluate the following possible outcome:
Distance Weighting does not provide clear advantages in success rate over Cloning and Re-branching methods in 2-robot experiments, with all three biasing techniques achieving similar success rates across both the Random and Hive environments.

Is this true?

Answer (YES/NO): YES